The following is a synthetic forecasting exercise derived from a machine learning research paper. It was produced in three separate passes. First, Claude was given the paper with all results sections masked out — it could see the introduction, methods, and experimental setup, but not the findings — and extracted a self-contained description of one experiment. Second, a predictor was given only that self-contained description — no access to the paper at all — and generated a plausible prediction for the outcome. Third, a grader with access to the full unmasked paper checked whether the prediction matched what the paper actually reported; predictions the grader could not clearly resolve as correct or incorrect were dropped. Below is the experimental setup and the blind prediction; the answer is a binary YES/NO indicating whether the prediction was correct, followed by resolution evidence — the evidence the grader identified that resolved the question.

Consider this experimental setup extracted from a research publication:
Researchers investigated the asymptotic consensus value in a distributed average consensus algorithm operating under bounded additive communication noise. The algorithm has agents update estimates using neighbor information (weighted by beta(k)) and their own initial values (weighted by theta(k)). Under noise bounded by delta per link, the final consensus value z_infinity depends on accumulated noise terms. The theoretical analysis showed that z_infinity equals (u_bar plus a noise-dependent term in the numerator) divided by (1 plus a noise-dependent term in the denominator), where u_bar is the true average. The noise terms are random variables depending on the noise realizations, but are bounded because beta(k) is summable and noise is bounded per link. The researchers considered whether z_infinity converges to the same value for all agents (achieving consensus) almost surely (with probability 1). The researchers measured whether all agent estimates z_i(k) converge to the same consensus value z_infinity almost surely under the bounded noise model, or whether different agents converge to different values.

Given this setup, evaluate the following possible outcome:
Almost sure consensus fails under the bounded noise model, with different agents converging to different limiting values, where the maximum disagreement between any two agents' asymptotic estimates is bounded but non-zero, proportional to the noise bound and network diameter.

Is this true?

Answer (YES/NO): NO